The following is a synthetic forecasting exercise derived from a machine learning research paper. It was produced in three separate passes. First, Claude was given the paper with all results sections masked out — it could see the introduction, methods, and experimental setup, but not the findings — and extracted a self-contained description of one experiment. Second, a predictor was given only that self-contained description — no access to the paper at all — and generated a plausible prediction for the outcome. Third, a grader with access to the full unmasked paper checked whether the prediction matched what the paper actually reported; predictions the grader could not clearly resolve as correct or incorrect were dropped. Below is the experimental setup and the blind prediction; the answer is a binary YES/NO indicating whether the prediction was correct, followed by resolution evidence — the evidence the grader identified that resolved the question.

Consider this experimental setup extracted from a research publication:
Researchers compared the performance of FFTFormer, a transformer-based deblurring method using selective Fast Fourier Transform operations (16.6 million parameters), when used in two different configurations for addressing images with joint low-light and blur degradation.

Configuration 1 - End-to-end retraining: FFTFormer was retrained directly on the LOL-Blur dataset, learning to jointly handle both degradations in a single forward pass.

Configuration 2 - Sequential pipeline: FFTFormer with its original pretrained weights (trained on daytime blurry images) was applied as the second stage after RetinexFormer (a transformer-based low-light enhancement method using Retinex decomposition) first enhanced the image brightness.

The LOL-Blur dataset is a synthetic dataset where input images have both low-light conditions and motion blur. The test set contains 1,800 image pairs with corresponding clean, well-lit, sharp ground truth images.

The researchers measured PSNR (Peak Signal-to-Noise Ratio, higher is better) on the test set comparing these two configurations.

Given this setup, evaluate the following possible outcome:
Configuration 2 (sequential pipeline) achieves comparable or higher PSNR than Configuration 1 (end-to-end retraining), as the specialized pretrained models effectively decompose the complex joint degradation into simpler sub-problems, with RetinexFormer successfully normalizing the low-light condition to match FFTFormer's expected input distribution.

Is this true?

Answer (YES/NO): NO